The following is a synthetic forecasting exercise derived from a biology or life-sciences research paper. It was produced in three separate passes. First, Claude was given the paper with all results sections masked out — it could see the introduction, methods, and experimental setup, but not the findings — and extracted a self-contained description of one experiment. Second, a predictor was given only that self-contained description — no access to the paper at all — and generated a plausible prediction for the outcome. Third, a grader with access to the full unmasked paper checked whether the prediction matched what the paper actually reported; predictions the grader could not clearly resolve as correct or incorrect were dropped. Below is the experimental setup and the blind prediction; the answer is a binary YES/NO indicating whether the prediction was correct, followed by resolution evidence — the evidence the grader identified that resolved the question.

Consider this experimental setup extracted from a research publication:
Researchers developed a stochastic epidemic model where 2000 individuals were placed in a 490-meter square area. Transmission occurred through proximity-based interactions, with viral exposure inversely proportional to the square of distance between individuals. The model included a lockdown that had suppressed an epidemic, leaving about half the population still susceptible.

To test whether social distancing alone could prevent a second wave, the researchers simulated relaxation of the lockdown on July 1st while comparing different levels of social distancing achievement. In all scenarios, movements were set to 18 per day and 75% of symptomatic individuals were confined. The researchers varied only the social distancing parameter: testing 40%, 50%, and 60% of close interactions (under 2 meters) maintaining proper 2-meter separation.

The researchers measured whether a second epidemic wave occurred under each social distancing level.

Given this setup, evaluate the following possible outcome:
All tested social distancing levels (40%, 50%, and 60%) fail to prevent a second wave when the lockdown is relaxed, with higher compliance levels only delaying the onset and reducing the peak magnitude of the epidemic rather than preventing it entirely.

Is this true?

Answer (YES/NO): NO